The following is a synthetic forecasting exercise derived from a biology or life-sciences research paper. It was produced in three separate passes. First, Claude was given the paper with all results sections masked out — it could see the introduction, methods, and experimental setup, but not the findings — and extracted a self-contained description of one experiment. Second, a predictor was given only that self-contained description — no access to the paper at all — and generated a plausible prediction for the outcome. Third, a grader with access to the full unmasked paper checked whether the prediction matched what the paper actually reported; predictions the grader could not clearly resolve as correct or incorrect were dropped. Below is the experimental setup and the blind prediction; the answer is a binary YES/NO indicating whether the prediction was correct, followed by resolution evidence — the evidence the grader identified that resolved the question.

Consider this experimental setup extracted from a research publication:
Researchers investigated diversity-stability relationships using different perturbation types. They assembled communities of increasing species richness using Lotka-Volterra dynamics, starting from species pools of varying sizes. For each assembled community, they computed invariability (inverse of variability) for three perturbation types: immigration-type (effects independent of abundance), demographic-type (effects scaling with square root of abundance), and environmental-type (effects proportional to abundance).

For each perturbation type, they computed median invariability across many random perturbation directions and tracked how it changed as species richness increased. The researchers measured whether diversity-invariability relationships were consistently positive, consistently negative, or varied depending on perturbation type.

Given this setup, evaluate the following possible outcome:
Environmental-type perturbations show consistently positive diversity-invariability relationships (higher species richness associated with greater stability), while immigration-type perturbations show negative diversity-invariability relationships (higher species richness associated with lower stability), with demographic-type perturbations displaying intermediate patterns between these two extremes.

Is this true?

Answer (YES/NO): YES